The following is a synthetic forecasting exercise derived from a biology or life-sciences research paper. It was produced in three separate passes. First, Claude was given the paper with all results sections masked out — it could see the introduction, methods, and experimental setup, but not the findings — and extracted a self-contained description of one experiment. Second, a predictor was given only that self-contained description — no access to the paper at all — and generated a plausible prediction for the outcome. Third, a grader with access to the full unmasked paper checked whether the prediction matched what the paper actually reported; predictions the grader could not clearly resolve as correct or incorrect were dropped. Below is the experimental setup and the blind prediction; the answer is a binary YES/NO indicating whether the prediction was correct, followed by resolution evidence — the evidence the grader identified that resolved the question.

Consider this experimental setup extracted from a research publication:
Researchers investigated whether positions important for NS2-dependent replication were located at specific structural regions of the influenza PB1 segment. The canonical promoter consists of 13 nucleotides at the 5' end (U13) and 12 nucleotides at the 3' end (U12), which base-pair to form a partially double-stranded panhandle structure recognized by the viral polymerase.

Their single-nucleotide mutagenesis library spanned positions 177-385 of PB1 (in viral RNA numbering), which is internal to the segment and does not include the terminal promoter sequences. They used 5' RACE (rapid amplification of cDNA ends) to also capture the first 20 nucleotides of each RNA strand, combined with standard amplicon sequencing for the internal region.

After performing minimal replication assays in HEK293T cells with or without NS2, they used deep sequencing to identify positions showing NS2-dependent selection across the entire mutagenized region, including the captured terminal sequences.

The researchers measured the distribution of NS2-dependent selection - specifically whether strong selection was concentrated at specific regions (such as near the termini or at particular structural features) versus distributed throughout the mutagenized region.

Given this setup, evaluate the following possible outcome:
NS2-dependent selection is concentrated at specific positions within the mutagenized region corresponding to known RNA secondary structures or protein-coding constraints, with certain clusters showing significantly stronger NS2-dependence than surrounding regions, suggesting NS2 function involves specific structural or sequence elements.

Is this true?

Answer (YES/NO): YES